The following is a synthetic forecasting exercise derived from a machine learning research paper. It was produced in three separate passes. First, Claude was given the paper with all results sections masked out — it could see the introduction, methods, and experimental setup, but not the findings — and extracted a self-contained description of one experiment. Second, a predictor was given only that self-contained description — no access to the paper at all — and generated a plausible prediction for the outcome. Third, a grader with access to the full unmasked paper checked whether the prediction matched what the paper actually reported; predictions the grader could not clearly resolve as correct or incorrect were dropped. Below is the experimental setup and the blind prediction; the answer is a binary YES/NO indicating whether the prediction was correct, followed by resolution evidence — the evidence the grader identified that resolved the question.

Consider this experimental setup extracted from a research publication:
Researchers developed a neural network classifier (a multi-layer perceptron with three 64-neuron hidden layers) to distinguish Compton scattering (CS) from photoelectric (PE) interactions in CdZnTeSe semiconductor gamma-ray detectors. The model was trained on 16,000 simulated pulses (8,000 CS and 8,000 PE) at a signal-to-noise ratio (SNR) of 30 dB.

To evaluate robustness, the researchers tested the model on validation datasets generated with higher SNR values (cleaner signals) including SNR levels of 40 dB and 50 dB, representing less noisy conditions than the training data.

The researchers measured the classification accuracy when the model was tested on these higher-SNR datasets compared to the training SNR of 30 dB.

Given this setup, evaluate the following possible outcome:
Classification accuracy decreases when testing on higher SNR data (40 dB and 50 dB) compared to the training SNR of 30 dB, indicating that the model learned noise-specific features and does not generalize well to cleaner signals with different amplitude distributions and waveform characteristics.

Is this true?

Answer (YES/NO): NO